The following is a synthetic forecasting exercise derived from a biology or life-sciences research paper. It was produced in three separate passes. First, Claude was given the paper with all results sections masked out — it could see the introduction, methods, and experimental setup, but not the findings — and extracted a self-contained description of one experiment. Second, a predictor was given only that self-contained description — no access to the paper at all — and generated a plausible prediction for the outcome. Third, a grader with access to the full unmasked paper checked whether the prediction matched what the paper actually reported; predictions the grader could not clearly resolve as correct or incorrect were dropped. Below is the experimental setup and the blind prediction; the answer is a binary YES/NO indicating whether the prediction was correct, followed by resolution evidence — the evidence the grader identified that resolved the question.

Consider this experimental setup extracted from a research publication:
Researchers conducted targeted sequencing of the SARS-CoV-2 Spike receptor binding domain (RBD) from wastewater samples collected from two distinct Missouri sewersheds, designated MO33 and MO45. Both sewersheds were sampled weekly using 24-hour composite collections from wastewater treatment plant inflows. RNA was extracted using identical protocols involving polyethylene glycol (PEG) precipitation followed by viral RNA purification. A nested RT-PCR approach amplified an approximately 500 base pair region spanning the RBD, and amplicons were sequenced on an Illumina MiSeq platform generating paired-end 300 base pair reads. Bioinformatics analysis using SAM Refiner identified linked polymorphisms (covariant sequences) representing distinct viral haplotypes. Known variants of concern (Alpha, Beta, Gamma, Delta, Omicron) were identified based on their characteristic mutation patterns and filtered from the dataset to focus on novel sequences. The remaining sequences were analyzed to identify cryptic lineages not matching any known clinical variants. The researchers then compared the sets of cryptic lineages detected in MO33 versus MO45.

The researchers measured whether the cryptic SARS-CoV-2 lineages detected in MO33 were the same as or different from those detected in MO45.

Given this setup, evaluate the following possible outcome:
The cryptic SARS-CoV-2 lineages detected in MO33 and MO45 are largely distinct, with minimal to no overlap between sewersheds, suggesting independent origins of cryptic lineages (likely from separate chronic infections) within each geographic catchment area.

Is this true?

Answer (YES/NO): YES